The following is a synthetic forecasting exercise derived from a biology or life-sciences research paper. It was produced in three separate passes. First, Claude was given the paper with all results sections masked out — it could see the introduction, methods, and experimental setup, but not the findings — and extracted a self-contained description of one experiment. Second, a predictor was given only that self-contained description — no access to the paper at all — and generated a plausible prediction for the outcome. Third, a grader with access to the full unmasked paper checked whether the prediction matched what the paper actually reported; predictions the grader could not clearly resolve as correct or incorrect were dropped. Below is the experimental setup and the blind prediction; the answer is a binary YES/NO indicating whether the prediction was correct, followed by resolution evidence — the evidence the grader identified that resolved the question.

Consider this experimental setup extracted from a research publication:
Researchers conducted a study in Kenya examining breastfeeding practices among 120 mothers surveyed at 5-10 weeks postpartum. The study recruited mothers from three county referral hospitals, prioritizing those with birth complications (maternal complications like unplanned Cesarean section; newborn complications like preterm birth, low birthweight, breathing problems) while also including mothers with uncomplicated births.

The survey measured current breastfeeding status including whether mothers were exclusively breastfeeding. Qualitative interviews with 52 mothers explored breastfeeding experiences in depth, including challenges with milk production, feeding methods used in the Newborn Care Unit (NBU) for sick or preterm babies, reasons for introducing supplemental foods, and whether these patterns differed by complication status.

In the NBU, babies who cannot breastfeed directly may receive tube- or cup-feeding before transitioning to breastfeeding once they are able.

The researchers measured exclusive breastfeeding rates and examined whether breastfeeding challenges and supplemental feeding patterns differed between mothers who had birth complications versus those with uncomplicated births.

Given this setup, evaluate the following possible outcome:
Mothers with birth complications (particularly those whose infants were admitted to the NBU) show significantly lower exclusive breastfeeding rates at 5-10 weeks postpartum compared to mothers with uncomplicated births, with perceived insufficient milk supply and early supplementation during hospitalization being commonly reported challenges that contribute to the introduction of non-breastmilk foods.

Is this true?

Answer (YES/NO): NO